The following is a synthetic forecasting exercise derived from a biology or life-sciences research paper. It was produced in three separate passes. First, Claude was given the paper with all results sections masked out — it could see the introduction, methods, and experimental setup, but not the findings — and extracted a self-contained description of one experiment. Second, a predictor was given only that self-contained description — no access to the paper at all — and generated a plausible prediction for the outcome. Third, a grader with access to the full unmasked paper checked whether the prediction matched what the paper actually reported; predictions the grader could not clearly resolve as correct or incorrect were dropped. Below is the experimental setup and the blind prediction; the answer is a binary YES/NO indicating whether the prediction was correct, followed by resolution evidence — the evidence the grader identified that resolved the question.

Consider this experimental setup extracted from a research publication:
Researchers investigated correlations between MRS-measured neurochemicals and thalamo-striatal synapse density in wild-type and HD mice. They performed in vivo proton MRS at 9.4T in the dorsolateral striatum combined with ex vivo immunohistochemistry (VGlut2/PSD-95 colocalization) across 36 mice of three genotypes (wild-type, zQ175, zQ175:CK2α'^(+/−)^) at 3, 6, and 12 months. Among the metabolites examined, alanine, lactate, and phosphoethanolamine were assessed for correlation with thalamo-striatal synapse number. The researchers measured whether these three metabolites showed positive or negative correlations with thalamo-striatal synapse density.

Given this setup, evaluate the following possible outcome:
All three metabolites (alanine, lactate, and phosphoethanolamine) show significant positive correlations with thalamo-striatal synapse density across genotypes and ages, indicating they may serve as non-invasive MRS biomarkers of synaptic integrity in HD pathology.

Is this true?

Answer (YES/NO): NO